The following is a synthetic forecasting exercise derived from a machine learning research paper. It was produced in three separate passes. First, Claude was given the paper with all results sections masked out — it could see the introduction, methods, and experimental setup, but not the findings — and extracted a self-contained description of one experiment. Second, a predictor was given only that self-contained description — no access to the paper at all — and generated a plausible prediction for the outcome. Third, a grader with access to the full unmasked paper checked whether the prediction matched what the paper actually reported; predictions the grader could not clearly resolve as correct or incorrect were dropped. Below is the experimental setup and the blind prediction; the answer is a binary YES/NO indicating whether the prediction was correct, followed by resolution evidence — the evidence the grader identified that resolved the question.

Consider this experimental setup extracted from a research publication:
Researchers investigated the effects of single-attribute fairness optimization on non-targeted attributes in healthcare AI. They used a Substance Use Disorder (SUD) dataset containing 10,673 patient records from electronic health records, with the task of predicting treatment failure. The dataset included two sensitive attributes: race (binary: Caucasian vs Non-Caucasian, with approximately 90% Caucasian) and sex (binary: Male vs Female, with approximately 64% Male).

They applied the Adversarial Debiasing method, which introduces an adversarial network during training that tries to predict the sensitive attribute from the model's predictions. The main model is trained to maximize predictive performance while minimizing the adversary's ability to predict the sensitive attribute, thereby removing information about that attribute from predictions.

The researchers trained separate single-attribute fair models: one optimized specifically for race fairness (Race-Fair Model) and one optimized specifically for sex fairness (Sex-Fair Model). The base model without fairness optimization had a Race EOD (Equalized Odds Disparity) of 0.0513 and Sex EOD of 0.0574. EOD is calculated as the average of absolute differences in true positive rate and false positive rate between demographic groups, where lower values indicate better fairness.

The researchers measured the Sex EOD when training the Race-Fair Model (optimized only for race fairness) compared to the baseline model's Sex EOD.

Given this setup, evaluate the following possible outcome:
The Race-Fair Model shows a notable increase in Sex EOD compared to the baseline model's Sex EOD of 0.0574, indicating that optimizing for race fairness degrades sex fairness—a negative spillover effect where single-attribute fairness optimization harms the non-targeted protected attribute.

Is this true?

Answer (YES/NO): YES